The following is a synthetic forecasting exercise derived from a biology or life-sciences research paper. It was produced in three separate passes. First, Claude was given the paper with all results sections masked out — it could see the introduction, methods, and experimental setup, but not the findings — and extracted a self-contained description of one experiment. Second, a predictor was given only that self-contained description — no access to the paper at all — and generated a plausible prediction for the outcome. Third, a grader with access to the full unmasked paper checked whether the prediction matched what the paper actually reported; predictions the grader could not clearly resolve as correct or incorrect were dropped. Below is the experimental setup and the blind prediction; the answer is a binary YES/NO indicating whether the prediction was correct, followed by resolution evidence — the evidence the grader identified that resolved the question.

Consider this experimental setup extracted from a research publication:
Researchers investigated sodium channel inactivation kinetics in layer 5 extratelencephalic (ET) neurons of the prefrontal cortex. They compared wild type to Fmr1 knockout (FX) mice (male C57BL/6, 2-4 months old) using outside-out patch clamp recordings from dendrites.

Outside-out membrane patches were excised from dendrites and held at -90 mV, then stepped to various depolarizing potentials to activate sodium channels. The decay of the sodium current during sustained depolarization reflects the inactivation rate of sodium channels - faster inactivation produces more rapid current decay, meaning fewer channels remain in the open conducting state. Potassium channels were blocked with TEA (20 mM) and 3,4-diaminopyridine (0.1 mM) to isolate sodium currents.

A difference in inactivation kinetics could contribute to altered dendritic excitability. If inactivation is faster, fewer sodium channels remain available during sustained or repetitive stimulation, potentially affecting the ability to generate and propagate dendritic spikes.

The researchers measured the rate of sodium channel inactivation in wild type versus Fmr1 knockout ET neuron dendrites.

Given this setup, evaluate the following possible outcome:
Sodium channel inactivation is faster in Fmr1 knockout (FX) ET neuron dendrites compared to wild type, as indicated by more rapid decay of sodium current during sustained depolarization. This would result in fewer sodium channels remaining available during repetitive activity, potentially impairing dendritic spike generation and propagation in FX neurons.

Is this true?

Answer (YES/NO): NO